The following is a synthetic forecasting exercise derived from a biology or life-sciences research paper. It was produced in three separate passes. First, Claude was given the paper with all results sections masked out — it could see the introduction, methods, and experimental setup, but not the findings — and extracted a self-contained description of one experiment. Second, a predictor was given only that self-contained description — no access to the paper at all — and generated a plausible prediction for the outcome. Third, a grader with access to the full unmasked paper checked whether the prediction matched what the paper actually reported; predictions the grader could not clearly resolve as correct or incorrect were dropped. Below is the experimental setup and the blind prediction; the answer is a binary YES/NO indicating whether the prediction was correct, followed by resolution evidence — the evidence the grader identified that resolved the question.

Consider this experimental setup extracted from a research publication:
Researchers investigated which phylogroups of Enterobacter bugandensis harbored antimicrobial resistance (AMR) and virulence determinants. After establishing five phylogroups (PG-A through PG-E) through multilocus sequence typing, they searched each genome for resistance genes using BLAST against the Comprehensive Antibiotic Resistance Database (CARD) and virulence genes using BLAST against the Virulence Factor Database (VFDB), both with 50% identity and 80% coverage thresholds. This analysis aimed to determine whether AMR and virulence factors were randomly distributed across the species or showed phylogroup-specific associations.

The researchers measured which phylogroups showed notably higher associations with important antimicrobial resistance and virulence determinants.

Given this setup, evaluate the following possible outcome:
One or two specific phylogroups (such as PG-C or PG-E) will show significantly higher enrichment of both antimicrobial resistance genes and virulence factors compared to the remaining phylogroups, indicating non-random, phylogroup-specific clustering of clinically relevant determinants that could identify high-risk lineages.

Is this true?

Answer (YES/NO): NO